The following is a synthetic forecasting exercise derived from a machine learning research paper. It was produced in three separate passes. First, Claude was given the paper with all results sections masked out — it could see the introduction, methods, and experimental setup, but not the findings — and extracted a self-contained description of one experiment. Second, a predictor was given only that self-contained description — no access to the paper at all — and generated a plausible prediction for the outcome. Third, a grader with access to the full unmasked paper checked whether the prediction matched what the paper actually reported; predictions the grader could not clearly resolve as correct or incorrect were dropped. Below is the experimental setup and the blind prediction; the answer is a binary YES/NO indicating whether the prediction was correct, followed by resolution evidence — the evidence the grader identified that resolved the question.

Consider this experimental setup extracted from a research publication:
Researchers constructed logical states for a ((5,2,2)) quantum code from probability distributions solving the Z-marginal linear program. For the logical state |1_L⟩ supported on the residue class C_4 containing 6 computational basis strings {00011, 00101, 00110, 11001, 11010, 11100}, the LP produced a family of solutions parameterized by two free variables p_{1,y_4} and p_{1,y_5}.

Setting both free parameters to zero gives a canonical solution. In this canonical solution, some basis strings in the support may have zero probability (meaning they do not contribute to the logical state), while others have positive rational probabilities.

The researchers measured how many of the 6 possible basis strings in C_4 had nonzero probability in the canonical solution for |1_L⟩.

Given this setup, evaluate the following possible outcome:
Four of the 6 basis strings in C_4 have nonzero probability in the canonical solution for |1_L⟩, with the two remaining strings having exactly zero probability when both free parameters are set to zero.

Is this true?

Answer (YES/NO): YES